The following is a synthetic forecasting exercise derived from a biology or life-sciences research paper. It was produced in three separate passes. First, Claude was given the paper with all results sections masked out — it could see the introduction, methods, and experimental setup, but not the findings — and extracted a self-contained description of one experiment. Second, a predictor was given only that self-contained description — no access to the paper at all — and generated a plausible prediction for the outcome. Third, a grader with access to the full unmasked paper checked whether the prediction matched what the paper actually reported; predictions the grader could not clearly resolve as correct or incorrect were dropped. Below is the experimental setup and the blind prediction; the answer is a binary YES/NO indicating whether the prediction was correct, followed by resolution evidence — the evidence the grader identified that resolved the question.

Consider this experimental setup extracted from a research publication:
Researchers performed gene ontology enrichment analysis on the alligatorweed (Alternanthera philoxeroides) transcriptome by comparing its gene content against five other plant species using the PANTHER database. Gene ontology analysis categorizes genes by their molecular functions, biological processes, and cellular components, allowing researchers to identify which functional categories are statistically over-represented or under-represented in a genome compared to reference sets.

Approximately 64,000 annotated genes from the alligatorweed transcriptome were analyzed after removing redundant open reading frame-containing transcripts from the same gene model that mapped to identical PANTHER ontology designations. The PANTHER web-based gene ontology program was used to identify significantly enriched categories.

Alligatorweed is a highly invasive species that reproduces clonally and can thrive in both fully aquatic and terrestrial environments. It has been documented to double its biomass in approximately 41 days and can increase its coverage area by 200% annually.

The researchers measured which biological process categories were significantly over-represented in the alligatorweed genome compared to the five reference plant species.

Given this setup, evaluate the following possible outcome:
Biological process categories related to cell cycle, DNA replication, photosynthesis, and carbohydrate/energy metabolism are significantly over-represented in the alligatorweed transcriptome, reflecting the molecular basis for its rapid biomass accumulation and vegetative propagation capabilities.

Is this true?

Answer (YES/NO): NO